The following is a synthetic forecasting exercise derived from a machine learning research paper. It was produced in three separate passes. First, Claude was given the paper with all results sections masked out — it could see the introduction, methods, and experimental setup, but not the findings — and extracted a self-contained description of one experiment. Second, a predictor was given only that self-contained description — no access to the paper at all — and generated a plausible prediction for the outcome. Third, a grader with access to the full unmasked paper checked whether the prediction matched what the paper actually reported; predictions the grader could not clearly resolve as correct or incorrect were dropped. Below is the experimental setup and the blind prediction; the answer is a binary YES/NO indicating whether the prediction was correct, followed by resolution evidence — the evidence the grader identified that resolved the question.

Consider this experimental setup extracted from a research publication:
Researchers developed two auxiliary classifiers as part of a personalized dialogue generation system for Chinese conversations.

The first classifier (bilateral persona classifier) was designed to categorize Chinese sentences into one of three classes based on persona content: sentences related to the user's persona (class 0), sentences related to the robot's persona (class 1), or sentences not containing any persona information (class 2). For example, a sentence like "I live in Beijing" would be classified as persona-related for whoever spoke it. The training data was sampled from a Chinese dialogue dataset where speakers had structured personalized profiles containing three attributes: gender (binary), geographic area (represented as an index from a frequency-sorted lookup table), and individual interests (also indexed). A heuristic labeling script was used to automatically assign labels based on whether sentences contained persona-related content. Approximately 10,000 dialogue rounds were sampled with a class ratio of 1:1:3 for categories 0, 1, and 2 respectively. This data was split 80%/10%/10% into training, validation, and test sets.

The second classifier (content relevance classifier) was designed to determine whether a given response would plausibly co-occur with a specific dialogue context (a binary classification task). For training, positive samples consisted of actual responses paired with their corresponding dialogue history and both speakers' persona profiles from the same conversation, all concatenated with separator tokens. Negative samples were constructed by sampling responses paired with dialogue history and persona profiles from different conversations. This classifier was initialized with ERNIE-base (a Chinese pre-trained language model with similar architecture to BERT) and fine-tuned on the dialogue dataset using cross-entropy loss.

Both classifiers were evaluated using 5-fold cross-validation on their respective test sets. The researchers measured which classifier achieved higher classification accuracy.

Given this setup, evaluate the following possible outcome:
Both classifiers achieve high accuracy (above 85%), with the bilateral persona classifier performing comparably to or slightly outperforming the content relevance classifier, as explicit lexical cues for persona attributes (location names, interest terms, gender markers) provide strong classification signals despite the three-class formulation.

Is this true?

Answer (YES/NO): NO